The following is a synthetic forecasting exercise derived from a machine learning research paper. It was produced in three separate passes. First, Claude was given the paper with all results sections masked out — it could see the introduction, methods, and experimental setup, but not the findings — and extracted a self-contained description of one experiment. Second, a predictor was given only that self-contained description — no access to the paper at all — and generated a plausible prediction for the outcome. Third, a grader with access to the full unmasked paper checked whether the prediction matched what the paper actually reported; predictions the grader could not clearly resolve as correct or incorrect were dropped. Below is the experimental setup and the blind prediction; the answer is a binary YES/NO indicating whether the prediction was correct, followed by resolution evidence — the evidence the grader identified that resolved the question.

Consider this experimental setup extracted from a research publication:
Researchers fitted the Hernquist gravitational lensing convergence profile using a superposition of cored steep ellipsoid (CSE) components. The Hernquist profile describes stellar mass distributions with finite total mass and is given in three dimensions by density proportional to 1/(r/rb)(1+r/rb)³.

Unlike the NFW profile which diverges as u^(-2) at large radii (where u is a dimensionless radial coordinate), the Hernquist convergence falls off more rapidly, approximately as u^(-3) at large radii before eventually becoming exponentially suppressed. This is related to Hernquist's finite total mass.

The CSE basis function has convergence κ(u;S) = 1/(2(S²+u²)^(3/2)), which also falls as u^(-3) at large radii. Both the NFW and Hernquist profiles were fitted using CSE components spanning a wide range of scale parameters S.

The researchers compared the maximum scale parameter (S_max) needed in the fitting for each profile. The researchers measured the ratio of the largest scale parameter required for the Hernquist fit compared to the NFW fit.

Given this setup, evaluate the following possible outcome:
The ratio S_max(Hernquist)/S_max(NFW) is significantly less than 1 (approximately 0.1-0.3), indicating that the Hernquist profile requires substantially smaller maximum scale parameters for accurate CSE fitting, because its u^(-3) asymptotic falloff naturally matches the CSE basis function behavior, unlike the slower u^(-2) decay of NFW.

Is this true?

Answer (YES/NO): NO